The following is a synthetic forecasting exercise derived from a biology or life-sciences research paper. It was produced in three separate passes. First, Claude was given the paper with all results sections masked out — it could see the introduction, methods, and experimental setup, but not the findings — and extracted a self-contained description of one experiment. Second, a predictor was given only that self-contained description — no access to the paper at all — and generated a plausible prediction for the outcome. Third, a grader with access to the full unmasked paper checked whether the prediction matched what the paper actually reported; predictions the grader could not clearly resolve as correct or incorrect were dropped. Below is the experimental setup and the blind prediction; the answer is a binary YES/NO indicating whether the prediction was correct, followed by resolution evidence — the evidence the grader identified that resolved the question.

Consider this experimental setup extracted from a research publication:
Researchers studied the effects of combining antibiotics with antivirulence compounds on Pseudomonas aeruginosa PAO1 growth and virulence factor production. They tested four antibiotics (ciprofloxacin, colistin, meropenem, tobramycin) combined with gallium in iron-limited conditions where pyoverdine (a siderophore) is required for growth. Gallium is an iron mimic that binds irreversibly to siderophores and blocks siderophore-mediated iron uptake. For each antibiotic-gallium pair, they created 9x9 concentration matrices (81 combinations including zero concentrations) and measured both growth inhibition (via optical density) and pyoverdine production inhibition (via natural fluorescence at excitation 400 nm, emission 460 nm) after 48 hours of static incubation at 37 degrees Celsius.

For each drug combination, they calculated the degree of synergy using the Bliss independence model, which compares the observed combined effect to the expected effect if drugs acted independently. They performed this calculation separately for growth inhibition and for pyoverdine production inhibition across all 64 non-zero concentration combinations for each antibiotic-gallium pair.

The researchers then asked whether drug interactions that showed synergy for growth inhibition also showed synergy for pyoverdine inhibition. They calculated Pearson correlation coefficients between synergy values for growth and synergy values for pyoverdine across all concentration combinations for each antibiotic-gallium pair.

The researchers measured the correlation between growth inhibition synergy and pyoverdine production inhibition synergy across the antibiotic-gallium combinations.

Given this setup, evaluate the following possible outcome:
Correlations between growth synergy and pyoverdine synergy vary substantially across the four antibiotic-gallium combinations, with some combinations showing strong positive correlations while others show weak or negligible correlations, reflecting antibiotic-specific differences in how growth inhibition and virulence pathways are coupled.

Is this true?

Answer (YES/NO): YES